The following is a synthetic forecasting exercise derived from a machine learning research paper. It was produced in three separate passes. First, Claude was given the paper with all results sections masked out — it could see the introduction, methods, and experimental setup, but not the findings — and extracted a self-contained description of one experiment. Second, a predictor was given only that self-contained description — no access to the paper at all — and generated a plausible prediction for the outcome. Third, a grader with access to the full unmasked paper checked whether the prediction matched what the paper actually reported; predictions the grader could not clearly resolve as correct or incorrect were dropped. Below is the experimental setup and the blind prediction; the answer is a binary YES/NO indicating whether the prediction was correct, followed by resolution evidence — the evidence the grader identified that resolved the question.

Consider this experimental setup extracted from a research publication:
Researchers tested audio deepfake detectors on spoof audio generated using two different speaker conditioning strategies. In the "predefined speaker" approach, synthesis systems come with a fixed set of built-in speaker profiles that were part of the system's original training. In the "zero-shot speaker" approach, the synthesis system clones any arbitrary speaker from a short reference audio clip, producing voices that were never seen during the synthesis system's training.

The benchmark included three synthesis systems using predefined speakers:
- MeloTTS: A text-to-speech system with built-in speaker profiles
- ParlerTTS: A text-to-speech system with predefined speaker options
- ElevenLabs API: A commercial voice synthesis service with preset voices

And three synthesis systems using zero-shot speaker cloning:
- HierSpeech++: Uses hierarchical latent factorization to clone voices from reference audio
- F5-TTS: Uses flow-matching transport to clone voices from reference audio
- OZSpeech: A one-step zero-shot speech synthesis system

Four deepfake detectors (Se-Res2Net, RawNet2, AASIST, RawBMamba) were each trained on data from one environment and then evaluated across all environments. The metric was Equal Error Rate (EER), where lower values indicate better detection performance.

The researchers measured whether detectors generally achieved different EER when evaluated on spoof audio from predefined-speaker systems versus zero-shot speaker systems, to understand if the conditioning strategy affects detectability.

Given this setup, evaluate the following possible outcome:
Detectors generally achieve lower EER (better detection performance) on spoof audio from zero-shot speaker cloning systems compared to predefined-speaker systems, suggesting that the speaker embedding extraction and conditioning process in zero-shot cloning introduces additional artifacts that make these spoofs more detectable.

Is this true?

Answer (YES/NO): NO